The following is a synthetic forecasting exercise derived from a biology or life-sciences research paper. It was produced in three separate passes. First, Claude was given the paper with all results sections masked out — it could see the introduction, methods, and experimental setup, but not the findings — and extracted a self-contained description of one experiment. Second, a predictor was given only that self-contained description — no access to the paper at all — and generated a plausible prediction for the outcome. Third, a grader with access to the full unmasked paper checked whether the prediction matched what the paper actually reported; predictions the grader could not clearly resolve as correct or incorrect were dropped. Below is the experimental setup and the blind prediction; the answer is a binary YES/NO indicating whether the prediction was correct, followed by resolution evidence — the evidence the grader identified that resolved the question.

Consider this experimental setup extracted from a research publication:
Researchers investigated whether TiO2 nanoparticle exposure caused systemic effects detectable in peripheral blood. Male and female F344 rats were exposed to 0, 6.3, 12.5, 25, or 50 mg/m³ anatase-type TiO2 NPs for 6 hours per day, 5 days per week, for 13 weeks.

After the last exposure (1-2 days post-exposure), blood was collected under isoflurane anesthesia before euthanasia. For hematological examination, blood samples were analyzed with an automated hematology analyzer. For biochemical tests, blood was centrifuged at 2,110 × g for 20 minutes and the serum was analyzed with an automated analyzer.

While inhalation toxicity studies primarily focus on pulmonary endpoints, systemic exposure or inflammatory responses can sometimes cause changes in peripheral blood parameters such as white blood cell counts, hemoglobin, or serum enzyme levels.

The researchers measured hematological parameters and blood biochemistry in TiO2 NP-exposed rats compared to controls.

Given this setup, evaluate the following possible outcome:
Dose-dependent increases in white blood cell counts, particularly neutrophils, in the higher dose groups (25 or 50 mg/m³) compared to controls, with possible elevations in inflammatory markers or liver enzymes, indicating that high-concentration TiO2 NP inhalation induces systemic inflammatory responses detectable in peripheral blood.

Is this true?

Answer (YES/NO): NO